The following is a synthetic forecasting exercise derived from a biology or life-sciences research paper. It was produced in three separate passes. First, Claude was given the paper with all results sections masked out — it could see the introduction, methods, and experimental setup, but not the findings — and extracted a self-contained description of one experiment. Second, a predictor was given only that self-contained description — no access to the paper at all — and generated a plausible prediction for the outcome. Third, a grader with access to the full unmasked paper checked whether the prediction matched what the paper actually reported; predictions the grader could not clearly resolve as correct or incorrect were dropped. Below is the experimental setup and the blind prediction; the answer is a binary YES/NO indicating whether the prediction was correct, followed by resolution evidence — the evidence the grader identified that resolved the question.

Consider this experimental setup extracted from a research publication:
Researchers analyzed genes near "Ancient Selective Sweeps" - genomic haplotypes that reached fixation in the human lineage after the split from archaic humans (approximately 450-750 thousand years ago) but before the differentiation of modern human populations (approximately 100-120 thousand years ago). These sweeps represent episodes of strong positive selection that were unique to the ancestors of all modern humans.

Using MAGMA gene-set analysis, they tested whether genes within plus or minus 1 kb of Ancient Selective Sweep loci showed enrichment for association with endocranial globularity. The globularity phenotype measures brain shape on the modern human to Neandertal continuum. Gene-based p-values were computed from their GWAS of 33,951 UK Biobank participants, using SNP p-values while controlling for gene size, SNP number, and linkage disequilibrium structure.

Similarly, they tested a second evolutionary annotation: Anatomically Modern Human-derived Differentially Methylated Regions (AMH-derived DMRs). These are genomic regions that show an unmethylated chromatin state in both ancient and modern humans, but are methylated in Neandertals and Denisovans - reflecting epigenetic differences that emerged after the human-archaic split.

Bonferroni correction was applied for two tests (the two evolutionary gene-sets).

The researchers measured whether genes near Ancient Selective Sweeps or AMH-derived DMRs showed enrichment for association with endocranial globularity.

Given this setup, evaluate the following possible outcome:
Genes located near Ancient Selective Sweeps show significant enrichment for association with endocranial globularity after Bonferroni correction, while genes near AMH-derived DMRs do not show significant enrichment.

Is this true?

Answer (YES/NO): YES